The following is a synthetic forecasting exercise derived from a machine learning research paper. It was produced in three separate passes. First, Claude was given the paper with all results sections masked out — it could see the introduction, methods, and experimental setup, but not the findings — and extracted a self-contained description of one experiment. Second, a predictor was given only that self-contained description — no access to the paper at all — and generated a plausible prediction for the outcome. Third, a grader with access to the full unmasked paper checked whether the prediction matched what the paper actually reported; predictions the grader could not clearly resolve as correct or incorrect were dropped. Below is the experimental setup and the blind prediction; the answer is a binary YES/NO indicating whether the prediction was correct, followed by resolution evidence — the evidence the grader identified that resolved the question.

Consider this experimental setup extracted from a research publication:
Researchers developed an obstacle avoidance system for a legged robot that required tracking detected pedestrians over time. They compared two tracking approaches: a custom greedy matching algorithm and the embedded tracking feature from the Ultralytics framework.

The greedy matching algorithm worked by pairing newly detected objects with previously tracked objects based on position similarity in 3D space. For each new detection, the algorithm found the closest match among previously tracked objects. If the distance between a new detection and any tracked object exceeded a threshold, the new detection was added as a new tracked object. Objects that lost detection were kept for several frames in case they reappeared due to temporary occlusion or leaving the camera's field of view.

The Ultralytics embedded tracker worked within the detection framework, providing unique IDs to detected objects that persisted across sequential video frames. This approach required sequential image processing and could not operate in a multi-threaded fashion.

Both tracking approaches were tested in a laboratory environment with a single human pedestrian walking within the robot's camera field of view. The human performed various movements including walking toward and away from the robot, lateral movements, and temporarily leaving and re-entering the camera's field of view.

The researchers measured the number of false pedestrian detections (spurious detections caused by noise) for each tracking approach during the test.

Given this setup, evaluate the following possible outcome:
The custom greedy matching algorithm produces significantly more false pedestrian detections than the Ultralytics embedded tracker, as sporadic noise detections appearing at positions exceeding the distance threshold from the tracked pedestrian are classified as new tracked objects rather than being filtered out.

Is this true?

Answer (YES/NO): YES